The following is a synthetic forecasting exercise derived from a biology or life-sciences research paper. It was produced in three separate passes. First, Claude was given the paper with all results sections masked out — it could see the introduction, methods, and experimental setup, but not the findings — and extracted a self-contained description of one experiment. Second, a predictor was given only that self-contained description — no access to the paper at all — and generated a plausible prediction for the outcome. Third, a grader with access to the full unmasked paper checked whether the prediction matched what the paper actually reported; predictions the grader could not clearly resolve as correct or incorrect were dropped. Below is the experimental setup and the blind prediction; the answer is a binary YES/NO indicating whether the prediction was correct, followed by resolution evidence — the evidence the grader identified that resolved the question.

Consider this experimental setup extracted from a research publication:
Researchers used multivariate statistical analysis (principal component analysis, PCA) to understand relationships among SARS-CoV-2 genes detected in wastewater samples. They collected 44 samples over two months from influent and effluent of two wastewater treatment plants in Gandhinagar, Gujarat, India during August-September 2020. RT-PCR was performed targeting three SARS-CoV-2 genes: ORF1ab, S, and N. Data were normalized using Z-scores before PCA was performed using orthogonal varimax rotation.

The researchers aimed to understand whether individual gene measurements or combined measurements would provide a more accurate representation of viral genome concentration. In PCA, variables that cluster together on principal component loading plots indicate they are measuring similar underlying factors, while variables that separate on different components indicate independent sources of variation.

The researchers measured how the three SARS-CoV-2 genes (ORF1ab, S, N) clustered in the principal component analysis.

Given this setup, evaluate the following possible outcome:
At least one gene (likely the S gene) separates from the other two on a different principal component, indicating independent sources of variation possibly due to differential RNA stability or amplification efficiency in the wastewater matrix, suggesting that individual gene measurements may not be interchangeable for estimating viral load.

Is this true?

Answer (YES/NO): NO